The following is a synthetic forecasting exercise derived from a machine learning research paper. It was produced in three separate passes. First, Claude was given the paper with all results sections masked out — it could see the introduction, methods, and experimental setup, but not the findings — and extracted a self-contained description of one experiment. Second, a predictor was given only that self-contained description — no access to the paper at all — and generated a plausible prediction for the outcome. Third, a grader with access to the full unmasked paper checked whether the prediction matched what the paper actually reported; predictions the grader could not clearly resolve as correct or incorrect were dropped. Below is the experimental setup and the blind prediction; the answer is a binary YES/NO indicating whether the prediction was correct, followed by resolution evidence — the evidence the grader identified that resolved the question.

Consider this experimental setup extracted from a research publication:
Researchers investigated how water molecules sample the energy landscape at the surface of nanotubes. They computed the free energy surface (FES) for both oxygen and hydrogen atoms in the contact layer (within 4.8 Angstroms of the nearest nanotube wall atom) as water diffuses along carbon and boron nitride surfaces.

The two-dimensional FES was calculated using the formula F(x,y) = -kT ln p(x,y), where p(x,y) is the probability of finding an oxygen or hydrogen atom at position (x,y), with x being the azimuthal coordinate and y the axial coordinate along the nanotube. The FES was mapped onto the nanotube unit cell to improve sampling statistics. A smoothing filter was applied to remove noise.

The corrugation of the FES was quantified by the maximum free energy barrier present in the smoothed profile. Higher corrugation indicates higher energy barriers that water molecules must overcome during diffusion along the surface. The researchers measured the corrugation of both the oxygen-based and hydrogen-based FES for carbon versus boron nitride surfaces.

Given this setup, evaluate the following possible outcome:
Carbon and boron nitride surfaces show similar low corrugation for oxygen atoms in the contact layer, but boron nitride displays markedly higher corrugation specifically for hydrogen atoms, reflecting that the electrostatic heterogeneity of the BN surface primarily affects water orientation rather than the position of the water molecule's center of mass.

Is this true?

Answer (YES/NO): YES